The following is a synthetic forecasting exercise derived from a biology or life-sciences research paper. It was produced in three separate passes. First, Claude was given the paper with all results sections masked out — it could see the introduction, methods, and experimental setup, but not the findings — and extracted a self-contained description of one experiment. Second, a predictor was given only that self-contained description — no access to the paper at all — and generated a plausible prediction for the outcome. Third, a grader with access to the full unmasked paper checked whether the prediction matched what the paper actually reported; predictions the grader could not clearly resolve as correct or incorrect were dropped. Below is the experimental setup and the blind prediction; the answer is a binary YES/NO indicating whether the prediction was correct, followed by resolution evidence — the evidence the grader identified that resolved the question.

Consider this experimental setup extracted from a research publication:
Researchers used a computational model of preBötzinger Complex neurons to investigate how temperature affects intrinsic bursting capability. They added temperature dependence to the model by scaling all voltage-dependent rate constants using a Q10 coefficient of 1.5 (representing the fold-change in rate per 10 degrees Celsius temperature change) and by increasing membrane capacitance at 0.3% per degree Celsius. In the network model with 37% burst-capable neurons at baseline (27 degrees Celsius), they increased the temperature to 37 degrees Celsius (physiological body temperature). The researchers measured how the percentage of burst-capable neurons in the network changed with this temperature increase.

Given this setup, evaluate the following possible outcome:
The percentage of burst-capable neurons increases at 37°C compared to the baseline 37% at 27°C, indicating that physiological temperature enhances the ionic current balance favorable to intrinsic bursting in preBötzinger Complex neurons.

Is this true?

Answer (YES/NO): YES